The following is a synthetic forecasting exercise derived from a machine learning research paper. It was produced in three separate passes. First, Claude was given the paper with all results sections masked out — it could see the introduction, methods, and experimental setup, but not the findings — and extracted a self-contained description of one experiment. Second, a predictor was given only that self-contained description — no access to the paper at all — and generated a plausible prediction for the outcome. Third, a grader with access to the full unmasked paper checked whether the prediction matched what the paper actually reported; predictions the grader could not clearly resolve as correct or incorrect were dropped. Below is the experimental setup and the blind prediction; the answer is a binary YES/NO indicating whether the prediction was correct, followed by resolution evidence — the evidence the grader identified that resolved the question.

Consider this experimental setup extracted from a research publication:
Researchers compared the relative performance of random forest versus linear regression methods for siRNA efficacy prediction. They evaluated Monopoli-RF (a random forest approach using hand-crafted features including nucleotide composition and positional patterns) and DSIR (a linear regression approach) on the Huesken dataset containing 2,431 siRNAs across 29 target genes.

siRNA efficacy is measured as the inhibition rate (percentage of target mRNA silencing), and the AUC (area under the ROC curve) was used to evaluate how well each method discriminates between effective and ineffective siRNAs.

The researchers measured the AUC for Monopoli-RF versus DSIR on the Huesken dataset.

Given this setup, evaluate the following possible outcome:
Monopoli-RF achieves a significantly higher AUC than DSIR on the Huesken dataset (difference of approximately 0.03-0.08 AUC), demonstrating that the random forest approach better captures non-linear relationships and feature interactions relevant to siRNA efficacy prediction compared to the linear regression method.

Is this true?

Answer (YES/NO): NO